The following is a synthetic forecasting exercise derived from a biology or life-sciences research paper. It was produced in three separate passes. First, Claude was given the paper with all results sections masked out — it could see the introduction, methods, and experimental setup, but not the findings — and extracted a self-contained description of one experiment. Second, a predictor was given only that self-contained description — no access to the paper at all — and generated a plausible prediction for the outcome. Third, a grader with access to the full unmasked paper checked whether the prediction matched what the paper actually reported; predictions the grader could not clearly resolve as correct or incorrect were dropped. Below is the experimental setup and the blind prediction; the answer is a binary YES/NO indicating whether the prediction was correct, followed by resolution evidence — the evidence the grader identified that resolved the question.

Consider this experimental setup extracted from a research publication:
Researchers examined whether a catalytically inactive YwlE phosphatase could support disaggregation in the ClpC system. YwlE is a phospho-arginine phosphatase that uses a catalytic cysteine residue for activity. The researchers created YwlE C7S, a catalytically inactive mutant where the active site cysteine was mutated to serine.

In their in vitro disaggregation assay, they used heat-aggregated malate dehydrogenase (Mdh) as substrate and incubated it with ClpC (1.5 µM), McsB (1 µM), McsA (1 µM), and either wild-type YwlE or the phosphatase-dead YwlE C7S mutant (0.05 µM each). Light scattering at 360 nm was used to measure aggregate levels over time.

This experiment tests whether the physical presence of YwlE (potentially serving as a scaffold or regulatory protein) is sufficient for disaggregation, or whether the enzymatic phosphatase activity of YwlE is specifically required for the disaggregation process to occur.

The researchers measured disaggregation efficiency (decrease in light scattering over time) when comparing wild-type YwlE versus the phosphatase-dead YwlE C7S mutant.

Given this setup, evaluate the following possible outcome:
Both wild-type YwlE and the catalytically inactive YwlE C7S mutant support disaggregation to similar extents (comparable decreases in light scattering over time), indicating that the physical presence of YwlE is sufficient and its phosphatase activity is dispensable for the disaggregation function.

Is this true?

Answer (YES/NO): NO